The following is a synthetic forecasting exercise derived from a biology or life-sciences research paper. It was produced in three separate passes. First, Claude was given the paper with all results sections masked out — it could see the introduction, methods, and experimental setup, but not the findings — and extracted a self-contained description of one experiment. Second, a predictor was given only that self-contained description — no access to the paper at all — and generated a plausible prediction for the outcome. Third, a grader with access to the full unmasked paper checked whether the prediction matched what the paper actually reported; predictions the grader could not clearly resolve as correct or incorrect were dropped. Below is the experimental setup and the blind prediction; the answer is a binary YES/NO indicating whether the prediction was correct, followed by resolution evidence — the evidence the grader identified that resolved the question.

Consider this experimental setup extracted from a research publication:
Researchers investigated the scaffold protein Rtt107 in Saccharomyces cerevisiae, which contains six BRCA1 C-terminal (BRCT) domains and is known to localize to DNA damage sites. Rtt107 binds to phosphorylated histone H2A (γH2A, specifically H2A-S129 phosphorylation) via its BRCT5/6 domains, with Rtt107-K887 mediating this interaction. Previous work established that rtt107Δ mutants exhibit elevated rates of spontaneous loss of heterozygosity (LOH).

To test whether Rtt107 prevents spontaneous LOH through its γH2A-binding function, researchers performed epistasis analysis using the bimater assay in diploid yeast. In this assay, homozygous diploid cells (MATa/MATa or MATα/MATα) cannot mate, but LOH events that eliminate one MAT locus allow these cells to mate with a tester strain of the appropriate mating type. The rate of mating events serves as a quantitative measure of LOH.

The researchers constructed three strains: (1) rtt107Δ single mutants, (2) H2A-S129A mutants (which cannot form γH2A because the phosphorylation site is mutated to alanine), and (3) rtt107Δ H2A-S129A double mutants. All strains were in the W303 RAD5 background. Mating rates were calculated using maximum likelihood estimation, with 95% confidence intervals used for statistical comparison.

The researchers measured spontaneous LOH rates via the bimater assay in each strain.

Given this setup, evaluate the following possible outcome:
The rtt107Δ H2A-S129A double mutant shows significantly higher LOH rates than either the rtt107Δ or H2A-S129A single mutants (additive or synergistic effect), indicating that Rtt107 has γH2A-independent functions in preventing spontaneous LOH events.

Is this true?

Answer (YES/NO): YES